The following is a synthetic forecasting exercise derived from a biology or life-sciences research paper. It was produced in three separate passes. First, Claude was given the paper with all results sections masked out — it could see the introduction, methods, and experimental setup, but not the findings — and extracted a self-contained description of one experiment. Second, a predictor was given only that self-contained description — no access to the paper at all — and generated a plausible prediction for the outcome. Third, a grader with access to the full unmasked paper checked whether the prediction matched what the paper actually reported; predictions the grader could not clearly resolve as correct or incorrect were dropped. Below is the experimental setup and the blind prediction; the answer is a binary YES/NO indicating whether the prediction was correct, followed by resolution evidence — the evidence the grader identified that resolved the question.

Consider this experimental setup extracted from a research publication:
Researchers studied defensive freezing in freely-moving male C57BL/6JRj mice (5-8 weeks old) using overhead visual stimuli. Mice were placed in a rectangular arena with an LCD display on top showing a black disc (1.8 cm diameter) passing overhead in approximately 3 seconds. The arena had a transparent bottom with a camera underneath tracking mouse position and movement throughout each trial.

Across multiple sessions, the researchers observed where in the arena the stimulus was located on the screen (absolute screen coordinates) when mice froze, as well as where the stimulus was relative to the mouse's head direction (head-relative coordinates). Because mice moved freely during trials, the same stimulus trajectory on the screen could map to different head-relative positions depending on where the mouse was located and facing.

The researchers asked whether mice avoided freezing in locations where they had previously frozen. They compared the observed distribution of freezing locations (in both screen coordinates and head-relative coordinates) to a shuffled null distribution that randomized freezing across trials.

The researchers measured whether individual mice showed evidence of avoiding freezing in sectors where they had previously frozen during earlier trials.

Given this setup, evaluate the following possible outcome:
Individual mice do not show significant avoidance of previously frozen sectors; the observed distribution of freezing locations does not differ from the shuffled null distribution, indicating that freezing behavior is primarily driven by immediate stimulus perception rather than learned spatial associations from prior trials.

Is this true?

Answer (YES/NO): YES